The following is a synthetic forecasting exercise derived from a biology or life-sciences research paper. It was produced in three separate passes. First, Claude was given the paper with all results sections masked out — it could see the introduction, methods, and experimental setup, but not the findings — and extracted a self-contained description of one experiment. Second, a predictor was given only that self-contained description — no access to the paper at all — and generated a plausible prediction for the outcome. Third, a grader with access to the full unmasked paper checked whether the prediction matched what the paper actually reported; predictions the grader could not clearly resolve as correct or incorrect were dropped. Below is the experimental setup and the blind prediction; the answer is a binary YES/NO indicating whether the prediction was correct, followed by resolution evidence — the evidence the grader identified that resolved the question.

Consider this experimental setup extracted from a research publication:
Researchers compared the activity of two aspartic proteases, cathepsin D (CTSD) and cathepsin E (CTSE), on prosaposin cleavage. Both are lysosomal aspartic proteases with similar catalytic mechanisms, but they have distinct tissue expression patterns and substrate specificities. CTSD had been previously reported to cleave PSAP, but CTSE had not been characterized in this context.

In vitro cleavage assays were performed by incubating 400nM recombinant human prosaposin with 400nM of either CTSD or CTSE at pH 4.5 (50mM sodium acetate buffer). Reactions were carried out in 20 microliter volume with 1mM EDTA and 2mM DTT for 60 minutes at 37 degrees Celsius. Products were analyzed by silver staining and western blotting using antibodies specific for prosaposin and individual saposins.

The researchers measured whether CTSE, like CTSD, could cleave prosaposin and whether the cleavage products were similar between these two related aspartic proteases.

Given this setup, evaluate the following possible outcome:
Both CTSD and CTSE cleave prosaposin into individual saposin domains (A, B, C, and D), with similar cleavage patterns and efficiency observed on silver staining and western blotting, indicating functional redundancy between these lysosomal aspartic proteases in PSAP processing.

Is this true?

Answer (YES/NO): NO